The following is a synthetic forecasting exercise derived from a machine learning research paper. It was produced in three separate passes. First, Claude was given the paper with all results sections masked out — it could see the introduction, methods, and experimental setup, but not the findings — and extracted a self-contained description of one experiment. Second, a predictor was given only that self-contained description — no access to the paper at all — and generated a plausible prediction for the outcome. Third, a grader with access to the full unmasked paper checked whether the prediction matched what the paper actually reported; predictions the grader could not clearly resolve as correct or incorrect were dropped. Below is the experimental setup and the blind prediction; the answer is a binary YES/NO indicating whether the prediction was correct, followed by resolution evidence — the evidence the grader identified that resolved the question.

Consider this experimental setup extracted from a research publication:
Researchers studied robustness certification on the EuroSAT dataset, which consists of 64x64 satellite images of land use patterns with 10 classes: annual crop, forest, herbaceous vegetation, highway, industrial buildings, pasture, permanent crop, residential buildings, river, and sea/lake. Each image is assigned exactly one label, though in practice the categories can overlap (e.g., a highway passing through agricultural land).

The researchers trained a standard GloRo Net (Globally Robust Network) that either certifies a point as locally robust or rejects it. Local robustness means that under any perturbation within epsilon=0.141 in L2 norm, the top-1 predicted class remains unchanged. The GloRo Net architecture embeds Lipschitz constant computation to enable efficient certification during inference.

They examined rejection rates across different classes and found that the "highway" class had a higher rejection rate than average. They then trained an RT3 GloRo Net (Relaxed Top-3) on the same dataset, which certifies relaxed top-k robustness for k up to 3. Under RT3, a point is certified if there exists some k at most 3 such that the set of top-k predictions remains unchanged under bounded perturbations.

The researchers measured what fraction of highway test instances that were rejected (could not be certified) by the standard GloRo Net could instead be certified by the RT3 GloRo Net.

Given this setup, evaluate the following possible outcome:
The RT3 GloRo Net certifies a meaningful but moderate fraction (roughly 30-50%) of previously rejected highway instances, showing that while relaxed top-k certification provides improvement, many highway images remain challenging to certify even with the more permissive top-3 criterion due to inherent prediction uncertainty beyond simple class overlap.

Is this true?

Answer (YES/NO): NO